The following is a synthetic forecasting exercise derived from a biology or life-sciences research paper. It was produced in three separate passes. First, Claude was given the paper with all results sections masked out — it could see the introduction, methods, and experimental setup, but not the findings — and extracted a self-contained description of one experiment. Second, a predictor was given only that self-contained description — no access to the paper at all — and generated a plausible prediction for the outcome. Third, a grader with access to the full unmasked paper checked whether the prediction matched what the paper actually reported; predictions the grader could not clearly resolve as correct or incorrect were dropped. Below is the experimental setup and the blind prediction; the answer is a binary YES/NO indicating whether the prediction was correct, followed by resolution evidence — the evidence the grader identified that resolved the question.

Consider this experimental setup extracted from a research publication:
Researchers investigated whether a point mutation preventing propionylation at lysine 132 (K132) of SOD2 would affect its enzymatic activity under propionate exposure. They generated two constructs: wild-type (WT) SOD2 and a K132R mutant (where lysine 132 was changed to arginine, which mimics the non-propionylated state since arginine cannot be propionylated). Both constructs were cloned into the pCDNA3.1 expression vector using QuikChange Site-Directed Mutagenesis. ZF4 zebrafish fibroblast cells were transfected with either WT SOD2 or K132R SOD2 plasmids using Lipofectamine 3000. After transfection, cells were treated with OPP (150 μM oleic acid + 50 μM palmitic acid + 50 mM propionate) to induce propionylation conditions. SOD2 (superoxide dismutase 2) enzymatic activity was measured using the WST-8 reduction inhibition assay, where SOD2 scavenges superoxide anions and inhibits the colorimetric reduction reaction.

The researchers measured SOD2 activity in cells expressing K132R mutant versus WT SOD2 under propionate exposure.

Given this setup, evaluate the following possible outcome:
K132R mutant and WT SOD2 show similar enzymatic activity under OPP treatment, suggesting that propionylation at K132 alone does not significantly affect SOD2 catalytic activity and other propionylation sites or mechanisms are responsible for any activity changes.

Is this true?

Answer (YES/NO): NO